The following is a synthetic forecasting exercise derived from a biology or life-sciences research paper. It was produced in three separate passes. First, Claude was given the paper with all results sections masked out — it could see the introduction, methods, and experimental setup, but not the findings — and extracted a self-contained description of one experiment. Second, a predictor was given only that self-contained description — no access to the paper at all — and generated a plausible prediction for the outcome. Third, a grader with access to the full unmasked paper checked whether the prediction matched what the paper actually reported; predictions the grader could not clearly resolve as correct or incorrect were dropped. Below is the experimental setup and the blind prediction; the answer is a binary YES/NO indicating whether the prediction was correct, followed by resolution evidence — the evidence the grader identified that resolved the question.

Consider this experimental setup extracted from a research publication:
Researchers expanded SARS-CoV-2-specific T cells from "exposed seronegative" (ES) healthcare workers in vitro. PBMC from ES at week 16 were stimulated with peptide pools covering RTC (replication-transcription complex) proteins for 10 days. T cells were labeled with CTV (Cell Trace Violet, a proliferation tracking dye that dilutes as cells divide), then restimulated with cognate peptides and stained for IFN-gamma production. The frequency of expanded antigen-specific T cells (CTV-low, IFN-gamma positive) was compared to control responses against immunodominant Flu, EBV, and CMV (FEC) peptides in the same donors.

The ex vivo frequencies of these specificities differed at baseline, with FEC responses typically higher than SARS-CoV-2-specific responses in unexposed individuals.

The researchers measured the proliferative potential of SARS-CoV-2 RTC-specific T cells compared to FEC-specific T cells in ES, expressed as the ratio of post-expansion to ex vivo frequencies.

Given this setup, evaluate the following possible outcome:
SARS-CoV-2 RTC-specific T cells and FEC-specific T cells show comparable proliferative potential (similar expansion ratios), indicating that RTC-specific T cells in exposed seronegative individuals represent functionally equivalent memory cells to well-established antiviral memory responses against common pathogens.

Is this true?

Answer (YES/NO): YES